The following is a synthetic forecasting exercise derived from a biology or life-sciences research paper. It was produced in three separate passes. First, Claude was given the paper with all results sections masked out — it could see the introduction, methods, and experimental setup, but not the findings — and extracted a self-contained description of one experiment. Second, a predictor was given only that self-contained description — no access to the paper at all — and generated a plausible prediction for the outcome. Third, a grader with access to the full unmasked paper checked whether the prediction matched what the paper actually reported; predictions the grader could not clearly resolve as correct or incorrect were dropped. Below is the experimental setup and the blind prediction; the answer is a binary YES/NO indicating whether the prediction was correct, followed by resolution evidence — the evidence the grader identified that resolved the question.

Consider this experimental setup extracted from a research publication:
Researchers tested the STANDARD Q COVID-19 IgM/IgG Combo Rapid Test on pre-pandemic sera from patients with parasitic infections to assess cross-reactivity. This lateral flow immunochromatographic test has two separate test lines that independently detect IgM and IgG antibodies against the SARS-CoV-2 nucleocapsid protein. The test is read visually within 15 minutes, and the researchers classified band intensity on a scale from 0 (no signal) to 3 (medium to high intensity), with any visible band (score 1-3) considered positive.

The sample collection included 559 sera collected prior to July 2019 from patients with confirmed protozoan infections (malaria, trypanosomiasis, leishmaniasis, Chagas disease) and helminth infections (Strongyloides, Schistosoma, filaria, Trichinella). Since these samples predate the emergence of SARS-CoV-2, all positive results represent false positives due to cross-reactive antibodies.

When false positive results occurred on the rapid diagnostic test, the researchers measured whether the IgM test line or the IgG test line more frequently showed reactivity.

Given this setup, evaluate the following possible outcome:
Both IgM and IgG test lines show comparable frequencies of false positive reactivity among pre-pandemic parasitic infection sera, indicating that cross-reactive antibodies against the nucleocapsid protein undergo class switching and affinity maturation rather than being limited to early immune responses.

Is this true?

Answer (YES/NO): NO